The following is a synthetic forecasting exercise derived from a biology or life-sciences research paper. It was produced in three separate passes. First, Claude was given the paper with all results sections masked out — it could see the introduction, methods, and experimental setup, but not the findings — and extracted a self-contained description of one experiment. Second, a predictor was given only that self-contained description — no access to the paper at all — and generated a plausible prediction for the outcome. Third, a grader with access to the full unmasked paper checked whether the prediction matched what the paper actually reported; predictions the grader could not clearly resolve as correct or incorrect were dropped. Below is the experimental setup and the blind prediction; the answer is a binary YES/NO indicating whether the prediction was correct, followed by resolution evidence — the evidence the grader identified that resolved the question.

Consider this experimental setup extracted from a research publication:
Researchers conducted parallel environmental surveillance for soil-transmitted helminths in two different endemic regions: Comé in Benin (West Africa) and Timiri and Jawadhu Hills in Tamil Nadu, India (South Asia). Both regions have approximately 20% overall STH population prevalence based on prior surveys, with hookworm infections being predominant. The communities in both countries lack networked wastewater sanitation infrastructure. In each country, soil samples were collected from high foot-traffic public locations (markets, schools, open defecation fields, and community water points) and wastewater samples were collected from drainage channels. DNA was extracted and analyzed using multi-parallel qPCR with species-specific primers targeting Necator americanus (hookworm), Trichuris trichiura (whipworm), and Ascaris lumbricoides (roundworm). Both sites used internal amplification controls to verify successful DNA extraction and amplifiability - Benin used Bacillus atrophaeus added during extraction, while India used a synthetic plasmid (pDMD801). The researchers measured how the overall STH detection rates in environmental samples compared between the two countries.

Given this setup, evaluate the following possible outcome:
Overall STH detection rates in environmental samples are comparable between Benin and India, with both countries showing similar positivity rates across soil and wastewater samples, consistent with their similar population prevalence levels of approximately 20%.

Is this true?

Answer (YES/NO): NO